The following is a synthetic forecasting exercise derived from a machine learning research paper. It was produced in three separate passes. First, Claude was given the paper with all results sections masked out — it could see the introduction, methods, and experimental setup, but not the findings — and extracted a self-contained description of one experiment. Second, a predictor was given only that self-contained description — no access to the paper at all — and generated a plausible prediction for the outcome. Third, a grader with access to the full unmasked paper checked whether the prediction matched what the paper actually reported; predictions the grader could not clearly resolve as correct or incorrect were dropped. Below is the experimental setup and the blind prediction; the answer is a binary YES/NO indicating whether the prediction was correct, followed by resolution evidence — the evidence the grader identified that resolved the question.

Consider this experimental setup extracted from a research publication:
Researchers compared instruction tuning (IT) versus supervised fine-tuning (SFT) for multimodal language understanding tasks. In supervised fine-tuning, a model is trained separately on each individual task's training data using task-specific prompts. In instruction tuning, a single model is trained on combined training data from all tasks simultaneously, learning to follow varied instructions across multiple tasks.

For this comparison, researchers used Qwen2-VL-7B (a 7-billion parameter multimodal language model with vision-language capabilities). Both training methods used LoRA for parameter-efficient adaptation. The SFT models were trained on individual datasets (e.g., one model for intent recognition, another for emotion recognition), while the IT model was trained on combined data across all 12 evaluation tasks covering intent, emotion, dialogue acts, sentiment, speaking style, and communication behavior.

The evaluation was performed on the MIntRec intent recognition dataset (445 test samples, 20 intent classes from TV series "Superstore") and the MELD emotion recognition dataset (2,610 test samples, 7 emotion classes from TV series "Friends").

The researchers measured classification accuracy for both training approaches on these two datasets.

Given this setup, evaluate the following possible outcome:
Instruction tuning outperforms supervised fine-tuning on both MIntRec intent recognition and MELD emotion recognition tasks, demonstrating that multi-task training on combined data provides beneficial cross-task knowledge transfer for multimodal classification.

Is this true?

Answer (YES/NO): YES